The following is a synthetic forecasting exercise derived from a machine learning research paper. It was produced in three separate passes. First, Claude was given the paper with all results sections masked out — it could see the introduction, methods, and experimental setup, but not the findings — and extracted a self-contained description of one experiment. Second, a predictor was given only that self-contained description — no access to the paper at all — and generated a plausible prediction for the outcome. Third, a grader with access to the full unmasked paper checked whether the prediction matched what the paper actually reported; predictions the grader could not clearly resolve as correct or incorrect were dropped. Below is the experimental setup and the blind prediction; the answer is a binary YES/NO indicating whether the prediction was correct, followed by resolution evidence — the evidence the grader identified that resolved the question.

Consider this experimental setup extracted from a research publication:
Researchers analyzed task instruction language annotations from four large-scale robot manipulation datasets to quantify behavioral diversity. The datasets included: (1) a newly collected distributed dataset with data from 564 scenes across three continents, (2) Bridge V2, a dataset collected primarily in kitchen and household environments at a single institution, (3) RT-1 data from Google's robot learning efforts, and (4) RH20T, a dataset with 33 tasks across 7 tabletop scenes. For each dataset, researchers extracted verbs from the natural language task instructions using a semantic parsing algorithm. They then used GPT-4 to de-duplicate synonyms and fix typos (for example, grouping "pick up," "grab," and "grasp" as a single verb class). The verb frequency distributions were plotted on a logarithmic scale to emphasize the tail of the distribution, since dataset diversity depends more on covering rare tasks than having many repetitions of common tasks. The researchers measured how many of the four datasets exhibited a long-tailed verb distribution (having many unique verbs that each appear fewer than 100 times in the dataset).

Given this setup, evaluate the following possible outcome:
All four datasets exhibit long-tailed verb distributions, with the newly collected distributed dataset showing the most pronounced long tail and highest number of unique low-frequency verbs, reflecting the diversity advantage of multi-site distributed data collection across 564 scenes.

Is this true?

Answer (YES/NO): NO